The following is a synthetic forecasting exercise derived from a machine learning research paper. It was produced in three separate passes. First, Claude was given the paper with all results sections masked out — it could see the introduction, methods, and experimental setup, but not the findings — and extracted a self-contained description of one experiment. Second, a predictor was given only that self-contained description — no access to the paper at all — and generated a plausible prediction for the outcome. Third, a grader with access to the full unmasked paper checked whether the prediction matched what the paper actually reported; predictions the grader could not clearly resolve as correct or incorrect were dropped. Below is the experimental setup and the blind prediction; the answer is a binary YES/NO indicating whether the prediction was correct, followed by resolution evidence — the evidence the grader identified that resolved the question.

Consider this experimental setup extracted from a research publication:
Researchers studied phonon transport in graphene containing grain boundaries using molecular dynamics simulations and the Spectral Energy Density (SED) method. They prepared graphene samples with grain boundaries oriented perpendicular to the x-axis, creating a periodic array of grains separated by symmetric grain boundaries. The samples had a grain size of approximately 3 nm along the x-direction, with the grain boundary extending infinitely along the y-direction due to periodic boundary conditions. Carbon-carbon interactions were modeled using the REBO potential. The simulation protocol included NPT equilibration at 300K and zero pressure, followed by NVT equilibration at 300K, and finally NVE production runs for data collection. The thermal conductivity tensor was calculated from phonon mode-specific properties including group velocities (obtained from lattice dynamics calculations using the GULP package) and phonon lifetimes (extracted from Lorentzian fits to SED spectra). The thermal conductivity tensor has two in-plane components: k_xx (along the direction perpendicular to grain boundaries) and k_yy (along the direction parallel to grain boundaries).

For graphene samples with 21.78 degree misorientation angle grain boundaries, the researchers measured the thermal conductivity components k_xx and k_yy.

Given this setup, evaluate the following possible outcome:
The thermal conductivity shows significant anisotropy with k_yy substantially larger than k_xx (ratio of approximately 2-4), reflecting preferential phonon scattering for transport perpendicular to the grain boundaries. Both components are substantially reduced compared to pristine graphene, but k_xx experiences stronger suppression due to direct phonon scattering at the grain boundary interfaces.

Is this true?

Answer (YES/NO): NO